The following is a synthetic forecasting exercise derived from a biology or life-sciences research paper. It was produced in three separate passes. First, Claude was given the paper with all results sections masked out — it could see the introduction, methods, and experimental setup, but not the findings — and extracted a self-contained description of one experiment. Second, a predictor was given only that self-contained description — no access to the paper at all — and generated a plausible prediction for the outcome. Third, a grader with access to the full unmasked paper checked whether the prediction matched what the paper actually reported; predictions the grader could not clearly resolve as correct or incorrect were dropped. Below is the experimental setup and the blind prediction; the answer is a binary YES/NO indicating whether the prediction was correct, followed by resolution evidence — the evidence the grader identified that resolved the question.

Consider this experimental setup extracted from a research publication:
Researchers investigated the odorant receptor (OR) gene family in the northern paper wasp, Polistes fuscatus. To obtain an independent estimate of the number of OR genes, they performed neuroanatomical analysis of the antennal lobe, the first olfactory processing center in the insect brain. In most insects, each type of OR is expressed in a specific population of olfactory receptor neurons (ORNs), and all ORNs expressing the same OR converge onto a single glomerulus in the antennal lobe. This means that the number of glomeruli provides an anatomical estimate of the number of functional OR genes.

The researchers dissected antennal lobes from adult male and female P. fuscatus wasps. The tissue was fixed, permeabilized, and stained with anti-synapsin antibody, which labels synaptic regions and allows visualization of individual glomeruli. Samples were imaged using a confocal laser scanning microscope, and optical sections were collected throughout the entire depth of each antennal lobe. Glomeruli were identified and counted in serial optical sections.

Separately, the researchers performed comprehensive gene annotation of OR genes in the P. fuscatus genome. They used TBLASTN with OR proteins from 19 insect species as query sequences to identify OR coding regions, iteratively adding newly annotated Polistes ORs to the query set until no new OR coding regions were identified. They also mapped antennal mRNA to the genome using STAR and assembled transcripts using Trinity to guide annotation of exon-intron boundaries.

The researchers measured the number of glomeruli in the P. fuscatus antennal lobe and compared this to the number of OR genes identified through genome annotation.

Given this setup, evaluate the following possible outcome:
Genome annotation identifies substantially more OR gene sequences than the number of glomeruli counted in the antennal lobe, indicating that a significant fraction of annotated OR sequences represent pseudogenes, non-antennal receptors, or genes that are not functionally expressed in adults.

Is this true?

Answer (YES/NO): NO